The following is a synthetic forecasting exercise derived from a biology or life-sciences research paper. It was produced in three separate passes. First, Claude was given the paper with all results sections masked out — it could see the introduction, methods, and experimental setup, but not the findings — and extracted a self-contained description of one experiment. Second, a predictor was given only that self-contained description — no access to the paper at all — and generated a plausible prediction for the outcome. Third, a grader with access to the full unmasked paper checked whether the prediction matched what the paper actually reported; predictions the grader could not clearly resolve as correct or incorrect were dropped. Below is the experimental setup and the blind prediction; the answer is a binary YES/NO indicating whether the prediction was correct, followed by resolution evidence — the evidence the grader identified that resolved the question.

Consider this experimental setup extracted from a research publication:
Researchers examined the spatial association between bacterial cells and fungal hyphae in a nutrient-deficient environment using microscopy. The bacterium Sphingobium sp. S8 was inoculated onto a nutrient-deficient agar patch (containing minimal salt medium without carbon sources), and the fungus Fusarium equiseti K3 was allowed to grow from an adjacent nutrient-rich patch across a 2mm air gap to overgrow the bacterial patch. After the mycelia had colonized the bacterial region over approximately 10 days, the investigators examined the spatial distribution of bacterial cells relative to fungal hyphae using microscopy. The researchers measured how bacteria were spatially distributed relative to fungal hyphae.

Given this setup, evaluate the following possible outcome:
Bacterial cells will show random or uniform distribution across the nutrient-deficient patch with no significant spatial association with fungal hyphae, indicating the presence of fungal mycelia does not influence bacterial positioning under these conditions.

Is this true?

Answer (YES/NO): NO